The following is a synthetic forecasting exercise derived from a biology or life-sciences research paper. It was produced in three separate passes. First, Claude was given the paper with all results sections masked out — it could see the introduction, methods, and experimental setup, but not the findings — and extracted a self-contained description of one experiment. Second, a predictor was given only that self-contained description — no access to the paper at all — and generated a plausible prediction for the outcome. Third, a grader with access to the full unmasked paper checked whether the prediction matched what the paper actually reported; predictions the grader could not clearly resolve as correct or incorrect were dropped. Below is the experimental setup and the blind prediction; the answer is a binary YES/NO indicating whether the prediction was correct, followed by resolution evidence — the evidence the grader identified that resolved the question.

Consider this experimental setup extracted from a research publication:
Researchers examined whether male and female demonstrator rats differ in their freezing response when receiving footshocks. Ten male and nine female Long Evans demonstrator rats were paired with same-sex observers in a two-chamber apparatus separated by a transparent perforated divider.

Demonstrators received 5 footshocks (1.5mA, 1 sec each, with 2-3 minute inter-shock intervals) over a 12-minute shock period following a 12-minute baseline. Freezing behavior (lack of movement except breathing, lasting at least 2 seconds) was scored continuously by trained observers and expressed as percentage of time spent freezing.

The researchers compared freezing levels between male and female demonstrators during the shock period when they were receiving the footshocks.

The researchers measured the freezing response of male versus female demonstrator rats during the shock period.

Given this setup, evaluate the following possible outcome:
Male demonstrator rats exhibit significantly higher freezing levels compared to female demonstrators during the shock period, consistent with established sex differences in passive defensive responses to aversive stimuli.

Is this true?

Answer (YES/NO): YES